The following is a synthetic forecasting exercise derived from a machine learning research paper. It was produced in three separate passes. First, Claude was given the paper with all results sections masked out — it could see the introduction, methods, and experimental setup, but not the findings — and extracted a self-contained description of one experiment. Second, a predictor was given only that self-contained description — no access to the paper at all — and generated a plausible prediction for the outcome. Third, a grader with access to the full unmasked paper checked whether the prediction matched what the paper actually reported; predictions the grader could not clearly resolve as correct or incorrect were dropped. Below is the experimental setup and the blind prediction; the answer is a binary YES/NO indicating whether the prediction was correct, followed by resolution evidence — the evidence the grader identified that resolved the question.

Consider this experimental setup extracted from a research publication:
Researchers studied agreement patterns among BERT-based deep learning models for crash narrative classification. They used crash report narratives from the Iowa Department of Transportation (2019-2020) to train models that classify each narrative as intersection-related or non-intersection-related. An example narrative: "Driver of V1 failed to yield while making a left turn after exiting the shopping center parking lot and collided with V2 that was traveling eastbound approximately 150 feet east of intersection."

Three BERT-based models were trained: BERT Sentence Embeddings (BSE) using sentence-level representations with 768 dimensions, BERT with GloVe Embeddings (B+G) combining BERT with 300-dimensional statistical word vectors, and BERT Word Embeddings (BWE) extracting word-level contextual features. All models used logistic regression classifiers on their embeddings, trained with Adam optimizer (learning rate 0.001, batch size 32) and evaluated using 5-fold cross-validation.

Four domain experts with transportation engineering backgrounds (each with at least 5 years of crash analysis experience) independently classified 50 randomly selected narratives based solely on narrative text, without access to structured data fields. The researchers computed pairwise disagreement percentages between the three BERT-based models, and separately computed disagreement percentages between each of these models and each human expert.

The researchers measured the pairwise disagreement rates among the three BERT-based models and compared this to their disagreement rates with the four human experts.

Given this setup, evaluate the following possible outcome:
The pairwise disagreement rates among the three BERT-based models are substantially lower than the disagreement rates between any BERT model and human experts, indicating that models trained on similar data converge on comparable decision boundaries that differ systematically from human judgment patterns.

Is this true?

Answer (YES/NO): YES